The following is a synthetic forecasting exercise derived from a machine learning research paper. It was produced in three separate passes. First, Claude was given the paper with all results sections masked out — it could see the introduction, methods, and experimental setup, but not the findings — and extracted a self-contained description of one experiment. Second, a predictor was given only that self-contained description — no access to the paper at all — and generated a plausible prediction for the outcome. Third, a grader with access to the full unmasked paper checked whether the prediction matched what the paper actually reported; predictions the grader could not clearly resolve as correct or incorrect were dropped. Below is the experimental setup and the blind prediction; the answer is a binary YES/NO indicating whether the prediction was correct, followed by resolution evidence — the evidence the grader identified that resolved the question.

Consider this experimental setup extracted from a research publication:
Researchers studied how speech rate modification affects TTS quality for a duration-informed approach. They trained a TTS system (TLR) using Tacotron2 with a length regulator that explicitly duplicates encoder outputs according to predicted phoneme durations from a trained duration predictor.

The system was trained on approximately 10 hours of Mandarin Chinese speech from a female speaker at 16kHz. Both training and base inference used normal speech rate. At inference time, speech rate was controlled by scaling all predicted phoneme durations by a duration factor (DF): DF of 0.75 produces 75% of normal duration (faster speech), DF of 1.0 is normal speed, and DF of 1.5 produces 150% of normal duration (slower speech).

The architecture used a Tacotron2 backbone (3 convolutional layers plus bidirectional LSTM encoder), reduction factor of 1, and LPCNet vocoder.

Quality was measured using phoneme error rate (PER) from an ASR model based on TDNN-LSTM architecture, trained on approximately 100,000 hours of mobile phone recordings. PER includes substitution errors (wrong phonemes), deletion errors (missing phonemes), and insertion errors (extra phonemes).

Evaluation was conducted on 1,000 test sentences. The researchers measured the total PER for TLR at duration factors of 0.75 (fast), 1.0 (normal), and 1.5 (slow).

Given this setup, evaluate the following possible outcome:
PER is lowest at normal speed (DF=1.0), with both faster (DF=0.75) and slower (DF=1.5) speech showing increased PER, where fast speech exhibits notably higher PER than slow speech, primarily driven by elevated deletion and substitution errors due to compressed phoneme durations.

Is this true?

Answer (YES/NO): NO